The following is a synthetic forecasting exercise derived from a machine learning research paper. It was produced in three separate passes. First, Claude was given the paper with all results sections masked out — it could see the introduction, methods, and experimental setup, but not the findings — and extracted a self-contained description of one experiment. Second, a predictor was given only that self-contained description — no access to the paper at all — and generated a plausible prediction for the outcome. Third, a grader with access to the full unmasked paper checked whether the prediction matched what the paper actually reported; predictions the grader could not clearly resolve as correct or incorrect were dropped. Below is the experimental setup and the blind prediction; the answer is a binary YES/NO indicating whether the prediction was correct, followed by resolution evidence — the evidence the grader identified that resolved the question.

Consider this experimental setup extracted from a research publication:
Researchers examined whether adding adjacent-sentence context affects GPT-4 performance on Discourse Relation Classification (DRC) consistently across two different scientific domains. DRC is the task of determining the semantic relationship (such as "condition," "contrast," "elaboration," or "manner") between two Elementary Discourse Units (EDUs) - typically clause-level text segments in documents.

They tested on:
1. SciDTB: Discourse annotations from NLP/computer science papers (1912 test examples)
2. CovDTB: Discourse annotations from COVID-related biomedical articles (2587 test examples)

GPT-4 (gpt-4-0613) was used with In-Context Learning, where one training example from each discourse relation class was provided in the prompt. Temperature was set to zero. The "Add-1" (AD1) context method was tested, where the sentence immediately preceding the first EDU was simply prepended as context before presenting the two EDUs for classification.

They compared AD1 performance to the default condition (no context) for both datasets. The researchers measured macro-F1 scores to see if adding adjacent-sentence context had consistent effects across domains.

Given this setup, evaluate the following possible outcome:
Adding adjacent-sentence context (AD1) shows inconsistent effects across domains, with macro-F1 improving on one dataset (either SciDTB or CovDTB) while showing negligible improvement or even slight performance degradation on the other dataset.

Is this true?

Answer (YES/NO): NO